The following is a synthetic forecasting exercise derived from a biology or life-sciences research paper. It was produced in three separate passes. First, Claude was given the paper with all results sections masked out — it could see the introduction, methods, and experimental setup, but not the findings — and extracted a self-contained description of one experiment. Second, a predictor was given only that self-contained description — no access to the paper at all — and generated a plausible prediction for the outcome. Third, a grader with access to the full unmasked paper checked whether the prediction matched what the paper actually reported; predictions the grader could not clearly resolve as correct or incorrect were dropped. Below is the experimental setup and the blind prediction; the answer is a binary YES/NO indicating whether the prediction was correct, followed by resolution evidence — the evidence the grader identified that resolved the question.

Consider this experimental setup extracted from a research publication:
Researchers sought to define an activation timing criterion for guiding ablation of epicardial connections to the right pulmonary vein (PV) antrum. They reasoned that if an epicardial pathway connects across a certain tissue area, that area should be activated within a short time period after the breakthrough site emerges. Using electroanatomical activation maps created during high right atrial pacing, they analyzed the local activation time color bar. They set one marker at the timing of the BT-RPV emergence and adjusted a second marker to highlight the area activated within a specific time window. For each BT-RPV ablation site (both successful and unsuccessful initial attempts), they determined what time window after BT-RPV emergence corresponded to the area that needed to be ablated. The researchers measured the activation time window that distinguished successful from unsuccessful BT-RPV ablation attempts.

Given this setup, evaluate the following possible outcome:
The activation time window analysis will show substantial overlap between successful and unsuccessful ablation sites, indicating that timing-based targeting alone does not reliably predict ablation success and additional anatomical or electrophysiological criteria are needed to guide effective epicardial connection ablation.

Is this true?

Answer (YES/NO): NO